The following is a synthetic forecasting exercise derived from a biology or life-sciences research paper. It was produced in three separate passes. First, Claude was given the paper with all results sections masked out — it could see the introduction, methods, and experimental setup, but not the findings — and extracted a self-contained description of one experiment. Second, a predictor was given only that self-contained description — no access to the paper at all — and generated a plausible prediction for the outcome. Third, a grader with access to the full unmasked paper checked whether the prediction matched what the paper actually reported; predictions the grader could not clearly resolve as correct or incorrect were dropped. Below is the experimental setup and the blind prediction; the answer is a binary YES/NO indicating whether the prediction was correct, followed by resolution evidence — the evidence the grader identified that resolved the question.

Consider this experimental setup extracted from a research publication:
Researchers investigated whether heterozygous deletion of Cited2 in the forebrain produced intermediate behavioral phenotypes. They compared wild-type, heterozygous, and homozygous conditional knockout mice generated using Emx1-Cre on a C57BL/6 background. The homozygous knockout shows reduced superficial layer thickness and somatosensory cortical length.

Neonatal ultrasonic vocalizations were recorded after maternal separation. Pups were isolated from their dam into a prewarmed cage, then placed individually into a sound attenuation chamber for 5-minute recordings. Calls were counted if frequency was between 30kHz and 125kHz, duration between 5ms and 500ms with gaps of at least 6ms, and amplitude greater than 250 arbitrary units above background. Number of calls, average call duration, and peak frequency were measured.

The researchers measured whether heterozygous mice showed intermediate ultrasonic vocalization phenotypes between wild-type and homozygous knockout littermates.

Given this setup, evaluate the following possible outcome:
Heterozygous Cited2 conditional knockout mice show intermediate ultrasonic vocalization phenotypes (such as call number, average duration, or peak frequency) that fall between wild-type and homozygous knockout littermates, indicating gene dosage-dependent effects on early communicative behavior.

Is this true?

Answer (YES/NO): NO